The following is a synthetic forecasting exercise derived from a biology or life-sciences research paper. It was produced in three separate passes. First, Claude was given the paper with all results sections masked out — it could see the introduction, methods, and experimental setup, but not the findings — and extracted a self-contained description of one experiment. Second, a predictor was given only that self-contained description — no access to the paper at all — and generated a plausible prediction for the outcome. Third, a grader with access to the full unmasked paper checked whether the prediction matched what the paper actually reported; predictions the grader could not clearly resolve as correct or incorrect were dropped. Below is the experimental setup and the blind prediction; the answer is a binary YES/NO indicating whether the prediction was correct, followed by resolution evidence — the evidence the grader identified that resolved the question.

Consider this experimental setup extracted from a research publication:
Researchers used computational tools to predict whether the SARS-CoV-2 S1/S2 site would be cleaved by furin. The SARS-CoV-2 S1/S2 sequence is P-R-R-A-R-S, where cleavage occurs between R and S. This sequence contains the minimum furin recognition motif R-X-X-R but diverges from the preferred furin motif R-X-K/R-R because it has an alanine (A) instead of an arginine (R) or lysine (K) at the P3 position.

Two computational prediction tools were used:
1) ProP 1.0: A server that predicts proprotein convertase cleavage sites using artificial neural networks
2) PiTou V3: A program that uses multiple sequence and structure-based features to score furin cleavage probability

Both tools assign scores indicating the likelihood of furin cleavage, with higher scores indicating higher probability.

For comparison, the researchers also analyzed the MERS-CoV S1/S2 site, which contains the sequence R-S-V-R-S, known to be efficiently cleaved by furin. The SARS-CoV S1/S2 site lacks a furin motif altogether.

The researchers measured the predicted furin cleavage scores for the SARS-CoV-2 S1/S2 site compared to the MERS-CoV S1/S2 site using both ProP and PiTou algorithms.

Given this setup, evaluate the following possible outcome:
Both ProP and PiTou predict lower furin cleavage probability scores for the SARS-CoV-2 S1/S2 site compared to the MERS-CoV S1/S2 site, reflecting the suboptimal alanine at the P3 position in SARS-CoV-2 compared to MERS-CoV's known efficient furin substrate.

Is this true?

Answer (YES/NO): NO